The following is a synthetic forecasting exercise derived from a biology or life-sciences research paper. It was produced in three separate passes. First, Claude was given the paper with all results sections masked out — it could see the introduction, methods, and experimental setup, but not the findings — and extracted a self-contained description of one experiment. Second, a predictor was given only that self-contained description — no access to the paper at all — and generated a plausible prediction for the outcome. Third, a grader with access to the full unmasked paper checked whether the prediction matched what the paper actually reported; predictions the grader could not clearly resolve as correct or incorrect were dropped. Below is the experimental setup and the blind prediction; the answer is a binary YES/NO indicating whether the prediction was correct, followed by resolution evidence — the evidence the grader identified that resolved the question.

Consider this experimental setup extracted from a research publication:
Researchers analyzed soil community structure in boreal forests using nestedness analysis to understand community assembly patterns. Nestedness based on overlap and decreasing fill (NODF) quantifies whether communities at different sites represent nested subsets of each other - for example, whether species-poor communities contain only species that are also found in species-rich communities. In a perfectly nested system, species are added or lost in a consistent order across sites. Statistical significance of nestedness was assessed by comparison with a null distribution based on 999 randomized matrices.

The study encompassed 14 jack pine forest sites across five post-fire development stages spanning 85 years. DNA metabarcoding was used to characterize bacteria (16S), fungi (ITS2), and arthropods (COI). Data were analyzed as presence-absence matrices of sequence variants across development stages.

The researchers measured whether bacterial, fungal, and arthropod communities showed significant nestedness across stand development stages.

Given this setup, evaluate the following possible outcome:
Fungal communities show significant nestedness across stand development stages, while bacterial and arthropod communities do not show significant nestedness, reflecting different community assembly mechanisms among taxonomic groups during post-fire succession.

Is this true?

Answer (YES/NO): NO